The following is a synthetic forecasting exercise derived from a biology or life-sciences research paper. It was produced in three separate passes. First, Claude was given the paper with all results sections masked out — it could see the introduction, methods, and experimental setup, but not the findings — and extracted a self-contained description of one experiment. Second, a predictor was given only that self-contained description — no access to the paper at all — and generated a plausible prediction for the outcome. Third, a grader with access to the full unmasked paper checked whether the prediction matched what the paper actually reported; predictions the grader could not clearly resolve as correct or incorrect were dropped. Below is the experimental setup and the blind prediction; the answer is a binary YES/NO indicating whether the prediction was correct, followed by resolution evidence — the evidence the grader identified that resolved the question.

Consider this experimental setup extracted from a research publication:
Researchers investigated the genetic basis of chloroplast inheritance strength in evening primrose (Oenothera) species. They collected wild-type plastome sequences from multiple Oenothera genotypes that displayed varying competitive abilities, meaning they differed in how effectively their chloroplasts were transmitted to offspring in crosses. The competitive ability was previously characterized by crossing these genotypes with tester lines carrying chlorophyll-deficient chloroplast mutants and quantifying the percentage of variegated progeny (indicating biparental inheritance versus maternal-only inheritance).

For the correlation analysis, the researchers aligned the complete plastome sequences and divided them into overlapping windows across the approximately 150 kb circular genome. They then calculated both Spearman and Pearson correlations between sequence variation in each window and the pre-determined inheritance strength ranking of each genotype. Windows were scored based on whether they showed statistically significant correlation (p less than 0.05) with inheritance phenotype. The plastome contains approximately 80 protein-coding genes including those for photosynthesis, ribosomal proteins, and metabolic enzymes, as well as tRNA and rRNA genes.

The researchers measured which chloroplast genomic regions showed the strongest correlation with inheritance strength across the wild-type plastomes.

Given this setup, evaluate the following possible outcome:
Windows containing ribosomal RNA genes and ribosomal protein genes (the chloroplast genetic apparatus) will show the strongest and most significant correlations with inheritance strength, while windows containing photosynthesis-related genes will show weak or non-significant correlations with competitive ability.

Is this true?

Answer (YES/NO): NO